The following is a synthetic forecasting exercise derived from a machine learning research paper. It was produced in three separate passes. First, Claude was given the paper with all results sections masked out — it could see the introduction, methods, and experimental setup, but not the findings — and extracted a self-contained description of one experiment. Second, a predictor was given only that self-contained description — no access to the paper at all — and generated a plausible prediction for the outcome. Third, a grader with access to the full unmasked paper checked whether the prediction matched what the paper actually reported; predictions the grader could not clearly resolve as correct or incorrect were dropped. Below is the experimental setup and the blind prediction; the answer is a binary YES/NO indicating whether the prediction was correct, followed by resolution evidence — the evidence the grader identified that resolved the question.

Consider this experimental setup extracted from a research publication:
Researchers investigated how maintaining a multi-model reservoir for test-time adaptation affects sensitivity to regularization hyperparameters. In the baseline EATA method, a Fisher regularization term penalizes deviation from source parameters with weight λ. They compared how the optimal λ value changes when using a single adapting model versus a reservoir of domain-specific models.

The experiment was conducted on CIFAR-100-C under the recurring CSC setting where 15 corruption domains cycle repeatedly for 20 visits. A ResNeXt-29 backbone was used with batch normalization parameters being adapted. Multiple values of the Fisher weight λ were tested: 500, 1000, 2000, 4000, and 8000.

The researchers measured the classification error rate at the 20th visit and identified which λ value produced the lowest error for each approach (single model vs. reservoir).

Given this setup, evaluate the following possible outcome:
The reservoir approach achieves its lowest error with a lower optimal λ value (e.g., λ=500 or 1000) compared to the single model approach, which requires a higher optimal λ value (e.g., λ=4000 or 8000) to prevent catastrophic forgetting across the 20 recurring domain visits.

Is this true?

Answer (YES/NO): NO